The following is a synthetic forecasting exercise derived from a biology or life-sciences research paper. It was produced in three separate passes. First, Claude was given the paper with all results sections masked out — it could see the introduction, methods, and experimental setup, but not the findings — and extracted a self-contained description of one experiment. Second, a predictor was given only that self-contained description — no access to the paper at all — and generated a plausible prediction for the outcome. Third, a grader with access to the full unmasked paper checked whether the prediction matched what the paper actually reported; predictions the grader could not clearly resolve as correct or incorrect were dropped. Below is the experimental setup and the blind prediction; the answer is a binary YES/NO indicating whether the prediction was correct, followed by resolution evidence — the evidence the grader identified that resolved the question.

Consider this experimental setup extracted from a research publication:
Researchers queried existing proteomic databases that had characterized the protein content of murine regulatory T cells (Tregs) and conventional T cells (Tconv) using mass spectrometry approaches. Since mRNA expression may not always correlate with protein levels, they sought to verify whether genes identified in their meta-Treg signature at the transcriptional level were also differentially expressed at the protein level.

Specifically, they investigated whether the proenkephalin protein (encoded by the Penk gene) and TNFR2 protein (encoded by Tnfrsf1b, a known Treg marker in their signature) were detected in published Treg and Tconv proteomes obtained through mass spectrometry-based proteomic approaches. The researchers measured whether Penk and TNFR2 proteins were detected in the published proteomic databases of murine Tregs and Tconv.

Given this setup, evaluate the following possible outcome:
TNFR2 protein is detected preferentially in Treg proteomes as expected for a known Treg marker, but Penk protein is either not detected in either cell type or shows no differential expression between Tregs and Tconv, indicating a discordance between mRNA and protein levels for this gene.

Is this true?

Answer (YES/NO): NO